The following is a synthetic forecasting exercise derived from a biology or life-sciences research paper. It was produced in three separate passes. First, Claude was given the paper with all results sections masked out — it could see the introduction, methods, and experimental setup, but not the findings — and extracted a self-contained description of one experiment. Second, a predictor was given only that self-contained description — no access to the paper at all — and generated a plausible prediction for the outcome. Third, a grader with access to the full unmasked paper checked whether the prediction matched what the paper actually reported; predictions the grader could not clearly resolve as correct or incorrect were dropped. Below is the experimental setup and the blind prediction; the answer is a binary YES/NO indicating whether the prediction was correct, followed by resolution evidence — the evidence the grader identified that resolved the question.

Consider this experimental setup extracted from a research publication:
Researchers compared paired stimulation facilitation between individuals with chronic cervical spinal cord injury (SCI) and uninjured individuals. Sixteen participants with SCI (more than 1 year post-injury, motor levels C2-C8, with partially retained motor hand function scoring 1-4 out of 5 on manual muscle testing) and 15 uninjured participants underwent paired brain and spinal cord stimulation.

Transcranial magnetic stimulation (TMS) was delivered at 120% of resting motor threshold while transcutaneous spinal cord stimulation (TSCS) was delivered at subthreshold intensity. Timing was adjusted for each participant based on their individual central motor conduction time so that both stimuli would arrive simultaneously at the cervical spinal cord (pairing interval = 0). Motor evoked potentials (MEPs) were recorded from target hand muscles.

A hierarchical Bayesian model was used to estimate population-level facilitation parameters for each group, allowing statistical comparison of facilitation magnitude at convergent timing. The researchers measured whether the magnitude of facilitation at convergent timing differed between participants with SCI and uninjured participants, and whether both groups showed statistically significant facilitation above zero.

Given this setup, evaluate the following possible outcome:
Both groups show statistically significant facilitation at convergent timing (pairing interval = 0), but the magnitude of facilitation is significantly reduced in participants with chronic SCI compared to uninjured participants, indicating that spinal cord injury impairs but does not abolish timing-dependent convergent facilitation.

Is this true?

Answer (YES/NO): NO